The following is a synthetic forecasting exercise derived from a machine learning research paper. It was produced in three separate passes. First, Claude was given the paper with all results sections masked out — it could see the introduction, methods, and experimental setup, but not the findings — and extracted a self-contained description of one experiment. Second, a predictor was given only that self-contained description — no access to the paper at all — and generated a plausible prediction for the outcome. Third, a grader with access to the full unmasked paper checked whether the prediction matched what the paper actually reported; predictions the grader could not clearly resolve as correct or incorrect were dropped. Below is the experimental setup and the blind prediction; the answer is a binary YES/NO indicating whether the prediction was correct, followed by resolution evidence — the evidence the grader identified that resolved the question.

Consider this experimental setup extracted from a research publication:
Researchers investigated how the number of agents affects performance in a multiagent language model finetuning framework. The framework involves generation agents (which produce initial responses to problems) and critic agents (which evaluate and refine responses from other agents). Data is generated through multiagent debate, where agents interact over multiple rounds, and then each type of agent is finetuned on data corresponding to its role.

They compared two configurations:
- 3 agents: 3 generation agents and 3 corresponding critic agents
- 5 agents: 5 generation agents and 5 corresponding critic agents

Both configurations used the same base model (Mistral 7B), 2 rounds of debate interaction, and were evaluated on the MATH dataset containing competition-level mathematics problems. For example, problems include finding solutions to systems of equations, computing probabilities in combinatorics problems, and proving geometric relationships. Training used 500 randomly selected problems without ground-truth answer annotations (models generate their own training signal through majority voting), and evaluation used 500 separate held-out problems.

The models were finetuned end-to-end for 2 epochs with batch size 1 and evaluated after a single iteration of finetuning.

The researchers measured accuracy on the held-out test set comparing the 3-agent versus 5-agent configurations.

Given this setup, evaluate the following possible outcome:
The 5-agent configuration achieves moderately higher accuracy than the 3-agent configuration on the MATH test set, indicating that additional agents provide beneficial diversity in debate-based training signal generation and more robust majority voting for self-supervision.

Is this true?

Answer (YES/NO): NO